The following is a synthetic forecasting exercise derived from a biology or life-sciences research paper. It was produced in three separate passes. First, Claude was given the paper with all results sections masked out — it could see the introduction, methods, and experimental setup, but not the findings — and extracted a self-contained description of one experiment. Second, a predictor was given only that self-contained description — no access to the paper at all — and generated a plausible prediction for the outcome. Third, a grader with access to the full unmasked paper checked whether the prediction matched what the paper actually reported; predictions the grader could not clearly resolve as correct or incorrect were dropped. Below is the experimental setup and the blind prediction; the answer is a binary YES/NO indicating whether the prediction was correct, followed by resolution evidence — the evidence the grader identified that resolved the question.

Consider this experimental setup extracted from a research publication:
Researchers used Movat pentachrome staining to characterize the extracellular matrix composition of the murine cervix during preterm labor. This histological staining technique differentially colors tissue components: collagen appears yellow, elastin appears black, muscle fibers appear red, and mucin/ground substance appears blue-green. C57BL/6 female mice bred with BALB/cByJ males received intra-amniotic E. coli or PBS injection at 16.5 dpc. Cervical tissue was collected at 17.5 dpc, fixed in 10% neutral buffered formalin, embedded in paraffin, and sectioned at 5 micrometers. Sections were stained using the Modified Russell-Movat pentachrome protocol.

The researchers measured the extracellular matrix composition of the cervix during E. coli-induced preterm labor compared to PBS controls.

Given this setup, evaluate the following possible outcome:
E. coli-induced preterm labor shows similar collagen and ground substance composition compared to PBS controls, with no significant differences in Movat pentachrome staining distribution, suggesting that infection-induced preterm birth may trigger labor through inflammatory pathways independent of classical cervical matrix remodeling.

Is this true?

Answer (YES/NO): NO